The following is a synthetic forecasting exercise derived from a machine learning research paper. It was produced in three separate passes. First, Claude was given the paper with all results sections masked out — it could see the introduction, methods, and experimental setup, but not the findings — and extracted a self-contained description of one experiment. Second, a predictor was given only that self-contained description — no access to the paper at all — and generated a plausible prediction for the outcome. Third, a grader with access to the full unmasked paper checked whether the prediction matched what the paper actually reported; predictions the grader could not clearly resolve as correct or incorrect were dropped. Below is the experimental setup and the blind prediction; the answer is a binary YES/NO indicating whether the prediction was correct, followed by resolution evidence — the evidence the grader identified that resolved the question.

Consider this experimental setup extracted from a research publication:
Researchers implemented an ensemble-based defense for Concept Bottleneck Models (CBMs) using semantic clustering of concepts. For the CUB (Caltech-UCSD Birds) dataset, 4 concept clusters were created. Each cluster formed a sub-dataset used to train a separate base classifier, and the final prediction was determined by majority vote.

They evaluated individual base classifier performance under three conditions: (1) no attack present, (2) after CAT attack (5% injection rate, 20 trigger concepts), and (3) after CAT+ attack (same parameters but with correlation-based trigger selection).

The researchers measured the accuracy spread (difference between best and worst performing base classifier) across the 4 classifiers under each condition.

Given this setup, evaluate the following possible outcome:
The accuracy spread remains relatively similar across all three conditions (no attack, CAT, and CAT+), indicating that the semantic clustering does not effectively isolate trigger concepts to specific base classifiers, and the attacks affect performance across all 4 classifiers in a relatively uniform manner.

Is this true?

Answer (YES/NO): YES